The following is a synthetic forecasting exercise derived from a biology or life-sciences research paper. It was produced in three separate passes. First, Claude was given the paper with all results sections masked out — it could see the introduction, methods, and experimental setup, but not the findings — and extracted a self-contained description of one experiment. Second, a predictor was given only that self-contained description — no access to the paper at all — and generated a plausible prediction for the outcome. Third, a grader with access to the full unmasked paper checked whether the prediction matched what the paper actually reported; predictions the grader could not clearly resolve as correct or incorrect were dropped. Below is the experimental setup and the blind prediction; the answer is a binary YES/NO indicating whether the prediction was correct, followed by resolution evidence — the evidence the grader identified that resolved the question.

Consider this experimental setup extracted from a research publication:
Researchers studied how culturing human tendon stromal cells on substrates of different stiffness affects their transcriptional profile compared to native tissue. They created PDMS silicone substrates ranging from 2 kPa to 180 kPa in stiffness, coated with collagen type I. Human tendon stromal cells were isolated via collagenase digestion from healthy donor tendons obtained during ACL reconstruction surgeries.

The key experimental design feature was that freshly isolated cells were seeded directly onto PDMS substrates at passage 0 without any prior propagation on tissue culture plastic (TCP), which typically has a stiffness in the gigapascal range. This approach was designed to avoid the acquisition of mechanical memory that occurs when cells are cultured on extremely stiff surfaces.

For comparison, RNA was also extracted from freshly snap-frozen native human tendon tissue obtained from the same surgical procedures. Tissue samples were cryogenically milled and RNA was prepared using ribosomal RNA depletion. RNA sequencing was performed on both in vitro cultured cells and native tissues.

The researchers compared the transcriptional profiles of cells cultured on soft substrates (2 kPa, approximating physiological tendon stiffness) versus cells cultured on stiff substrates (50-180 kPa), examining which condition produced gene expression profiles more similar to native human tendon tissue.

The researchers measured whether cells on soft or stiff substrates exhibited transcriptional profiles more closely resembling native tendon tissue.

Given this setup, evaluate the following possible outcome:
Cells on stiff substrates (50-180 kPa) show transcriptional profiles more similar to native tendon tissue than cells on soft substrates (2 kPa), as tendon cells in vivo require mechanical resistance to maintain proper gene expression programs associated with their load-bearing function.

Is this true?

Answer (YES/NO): NO